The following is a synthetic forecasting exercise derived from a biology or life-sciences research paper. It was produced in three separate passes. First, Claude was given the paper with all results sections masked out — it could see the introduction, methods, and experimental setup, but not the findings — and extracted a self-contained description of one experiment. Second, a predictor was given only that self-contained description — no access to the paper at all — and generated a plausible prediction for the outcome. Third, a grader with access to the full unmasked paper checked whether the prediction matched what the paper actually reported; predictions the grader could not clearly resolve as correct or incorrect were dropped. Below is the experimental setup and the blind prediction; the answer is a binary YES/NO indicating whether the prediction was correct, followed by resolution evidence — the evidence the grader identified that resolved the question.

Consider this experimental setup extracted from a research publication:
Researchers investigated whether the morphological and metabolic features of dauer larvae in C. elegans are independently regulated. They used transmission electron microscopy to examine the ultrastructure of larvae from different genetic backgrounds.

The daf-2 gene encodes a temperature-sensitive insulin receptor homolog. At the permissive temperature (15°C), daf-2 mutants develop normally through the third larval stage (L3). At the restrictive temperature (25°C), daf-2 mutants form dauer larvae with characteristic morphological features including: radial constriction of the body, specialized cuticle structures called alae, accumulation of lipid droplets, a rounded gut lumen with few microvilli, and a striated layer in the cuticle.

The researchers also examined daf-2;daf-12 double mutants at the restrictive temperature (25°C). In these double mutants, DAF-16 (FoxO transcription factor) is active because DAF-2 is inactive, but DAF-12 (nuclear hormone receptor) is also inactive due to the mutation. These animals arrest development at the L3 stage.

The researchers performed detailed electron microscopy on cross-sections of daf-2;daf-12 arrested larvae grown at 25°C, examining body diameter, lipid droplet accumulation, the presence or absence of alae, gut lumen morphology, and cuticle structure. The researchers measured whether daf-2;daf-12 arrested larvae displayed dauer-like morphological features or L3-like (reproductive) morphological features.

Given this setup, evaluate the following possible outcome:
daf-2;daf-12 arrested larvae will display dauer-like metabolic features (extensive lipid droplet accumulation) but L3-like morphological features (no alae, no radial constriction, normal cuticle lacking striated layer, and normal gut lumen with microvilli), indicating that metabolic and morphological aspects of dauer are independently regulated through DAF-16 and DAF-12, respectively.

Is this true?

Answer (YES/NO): YES